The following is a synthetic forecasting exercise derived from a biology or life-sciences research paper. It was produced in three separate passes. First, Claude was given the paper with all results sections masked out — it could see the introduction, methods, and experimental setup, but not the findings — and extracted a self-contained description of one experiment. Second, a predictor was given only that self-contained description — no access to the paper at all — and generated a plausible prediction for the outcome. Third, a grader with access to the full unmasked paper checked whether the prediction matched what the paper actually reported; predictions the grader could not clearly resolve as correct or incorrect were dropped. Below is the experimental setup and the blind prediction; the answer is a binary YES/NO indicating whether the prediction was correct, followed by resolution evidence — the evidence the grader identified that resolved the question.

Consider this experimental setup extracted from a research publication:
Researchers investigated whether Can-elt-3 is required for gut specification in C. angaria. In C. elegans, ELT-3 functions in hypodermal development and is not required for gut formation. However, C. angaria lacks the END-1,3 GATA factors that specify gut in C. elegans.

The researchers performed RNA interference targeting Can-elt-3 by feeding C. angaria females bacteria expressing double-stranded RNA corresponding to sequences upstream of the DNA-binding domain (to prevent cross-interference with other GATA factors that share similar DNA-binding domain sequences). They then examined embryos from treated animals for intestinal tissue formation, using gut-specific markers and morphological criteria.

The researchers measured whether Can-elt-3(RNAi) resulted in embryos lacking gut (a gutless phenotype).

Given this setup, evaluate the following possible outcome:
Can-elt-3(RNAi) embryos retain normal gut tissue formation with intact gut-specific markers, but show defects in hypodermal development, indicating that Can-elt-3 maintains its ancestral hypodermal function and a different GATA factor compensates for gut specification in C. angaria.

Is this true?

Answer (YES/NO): NO